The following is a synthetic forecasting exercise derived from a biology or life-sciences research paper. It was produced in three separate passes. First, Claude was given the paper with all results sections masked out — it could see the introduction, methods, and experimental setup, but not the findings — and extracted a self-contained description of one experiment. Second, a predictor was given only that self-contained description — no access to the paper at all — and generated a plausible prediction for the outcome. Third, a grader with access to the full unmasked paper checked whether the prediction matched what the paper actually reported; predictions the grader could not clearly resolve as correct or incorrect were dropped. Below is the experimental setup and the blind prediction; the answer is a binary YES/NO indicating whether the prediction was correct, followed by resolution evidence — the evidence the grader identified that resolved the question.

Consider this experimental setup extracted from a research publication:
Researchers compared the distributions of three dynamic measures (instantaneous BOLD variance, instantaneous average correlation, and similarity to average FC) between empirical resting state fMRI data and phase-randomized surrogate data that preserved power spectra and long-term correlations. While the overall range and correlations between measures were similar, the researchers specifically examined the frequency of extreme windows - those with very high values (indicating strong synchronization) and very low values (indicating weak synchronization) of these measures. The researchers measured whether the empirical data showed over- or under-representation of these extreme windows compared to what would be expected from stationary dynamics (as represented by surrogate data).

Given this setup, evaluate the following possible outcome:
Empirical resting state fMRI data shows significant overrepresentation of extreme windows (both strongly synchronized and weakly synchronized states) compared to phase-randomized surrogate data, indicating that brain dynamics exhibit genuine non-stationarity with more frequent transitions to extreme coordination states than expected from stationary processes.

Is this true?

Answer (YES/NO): NO